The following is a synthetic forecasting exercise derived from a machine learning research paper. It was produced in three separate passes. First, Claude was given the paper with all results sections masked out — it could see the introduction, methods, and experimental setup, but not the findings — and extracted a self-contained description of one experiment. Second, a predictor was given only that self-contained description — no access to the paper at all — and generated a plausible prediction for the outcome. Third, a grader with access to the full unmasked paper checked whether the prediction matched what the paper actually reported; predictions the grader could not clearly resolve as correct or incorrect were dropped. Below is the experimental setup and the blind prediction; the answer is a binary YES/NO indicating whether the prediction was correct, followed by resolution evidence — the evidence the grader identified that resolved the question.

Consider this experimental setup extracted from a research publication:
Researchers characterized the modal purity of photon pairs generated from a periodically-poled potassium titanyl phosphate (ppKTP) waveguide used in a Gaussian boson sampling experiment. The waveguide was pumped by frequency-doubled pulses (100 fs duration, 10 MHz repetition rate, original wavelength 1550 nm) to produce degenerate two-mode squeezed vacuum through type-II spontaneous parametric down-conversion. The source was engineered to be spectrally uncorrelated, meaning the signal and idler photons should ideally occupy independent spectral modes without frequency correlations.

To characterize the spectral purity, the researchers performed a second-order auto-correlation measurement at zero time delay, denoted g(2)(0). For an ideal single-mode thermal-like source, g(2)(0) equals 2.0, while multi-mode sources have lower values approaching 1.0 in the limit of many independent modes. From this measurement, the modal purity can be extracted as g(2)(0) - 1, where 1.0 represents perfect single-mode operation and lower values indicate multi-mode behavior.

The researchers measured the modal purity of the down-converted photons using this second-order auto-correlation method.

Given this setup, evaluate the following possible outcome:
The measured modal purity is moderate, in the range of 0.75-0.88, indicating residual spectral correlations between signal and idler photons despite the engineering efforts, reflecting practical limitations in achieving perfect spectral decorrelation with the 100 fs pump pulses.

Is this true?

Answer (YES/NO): YES